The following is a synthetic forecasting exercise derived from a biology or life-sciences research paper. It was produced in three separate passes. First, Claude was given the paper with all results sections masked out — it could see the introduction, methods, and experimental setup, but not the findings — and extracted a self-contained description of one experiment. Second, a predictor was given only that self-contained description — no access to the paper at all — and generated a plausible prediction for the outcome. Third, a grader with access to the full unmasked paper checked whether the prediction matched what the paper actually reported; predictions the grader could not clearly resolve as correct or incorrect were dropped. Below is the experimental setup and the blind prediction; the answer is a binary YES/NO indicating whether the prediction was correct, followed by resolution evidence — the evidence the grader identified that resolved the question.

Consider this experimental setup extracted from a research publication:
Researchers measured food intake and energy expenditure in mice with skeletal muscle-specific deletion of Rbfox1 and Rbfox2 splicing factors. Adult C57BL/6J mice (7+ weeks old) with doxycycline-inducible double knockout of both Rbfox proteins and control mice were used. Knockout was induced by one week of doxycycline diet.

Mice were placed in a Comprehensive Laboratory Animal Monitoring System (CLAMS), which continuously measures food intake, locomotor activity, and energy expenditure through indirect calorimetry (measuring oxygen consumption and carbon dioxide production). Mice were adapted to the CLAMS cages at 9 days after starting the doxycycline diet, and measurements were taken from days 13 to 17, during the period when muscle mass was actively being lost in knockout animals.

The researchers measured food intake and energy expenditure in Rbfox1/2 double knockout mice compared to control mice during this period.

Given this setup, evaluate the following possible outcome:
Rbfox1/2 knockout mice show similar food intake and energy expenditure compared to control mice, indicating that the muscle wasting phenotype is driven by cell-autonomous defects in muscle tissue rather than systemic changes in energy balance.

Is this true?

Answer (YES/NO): NO